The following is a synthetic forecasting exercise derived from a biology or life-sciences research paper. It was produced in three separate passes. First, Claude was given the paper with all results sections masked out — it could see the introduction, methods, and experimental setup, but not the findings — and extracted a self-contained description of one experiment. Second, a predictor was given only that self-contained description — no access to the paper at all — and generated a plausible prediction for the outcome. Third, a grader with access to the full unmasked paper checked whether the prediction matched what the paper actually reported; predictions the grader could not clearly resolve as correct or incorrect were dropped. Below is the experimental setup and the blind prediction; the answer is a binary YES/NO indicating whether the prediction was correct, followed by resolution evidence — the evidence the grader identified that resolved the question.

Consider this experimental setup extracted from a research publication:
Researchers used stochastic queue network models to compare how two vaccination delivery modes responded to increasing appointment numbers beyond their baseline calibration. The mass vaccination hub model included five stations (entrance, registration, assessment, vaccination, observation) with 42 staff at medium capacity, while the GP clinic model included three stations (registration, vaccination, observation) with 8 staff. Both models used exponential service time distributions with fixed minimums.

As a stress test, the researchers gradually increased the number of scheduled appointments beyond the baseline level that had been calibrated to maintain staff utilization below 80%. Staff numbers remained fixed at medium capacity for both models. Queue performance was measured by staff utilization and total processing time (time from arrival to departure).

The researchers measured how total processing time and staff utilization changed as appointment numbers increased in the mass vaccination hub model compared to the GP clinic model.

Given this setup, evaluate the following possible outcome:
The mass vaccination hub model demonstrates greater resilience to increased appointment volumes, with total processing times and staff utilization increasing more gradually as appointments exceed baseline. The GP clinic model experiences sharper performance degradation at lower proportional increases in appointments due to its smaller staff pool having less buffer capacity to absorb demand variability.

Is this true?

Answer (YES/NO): YES